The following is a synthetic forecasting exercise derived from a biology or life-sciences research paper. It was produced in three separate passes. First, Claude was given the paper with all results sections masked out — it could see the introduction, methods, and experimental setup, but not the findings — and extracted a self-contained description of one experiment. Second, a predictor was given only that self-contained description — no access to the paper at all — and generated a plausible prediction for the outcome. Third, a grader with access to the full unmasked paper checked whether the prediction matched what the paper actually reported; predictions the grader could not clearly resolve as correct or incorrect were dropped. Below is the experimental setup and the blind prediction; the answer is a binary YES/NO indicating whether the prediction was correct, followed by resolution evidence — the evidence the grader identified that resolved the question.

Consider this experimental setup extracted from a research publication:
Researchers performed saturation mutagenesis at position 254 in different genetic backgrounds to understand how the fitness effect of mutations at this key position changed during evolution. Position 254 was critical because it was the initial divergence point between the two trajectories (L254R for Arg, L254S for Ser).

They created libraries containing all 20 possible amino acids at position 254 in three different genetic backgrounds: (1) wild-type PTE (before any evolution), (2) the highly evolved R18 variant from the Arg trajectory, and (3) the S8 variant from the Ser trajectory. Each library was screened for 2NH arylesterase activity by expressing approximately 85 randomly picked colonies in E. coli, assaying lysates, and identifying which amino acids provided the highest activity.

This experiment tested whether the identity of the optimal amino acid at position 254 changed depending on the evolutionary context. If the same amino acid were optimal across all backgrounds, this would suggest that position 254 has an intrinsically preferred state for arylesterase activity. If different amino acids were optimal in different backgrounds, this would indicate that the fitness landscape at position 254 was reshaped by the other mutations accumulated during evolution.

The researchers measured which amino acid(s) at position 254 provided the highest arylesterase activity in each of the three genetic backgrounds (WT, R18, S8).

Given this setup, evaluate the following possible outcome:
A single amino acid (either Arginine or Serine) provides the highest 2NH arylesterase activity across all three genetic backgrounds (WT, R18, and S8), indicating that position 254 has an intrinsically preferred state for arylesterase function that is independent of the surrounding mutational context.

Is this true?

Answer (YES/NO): NO